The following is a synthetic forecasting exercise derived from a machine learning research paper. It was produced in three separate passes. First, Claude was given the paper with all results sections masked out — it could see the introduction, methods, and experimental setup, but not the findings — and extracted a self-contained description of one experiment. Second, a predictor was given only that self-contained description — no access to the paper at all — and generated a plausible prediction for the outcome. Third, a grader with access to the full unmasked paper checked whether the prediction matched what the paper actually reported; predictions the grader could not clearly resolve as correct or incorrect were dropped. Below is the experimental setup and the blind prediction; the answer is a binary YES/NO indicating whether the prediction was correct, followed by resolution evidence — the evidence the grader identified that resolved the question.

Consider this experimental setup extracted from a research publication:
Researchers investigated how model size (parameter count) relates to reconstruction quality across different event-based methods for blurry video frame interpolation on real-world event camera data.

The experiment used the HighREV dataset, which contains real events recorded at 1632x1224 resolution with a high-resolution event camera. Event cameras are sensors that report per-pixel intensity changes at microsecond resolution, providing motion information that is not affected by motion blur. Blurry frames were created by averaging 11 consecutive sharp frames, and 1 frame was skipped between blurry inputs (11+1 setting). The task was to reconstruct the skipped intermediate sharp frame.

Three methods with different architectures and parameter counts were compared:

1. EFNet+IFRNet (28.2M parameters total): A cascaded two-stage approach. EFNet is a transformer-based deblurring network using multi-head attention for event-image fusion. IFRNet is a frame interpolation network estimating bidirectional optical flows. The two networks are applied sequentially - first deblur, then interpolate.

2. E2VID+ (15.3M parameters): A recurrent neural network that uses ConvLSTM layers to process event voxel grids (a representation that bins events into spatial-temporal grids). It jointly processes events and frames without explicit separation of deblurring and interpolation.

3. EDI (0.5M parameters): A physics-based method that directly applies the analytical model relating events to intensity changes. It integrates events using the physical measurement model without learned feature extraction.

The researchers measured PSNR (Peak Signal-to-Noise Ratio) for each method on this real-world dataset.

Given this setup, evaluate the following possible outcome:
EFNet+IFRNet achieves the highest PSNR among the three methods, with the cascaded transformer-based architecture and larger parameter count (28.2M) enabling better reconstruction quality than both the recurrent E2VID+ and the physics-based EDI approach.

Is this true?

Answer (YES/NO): NO